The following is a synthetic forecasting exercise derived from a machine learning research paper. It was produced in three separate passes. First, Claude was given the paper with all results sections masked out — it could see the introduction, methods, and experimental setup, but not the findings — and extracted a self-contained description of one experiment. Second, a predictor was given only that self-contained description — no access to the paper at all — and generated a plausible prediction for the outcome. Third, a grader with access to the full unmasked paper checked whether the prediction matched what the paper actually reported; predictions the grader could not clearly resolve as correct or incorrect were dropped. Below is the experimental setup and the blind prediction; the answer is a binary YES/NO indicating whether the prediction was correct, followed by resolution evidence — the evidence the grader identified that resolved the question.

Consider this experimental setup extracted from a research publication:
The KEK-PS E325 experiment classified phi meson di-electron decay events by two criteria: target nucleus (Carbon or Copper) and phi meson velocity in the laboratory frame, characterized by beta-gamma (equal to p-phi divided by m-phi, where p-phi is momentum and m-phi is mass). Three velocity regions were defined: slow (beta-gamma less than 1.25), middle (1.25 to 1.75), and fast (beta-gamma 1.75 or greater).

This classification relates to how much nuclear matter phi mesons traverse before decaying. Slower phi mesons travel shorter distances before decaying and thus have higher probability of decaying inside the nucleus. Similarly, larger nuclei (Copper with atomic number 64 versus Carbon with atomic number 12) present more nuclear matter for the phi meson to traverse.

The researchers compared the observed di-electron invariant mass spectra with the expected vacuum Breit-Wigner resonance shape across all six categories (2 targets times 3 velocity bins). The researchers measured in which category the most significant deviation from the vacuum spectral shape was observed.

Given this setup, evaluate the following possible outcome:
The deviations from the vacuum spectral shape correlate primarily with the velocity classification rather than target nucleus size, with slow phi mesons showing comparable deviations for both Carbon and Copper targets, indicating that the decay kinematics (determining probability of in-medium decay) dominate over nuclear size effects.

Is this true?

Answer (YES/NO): NO